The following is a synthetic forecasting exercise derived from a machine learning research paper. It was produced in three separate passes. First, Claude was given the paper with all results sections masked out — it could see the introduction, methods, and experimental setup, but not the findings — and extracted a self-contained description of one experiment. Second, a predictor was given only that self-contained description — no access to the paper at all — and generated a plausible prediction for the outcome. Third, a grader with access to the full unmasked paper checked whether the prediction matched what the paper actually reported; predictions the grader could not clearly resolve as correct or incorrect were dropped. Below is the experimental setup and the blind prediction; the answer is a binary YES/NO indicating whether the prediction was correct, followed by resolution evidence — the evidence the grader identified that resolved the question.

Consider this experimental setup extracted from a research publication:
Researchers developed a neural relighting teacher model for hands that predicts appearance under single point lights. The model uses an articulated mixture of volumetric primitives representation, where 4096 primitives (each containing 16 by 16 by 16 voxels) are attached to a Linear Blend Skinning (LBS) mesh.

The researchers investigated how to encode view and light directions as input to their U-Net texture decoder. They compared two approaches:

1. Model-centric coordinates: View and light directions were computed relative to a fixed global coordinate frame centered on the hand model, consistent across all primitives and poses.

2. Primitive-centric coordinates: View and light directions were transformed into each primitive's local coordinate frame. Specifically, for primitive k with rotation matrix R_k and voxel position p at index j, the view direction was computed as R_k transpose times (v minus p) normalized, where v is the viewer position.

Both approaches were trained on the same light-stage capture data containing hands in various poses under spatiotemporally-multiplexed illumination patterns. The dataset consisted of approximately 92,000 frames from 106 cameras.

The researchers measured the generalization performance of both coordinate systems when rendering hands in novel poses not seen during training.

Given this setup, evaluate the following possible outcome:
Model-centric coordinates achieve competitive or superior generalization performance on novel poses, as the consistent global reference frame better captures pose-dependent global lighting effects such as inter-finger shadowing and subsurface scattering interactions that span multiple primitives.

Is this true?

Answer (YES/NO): NO